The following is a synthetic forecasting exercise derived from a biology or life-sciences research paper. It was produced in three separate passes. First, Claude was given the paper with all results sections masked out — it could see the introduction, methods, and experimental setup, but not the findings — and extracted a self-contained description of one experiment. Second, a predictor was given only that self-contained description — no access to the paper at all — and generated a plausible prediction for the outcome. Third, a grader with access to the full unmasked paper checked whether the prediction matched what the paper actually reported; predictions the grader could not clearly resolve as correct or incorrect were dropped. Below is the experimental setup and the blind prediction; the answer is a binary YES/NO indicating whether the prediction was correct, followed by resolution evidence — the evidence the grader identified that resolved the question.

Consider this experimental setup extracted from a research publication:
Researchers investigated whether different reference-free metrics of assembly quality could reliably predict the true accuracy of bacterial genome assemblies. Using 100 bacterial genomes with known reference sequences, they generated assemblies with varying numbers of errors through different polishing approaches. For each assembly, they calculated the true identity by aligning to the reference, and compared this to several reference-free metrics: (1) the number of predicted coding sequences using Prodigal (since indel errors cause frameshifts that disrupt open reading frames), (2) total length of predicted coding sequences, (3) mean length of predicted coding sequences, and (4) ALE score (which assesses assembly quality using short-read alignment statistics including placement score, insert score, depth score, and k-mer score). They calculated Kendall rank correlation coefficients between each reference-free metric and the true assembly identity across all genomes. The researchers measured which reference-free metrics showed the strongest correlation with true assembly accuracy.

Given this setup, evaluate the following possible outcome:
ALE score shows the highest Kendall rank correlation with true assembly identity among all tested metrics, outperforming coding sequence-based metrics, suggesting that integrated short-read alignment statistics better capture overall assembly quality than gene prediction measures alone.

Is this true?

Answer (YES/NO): YES